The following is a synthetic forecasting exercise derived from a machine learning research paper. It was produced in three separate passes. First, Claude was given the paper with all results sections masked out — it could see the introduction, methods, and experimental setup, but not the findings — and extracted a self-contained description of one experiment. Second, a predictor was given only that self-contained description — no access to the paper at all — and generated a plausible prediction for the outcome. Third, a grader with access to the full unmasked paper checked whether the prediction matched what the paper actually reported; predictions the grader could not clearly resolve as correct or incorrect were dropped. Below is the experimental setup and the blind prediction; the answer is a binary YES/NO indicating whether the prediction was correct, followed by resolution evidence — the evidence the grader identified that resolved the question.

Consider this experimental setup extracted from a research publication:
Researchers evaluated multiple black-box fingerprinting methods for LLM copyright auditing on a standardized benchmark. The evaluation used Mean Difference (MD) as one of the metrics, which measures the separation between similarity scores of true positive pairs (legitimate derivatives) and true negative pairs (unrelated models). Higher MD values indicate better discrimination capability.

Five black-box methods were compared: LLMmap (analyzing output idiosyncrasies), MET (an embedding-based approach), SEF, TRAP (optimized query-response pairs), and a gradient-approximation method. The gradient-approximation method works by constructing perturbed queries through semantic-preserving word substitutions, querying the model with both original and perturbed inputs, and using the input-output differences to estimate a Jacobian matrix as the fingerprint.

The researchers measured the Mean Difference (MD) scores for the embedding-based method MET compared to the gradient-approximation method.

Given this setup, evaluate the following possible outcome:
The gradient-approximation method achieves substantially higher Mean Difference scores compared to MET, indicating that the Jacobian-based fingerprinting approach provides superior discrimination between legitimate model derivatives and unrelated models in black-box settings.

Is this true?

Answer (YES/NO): NO